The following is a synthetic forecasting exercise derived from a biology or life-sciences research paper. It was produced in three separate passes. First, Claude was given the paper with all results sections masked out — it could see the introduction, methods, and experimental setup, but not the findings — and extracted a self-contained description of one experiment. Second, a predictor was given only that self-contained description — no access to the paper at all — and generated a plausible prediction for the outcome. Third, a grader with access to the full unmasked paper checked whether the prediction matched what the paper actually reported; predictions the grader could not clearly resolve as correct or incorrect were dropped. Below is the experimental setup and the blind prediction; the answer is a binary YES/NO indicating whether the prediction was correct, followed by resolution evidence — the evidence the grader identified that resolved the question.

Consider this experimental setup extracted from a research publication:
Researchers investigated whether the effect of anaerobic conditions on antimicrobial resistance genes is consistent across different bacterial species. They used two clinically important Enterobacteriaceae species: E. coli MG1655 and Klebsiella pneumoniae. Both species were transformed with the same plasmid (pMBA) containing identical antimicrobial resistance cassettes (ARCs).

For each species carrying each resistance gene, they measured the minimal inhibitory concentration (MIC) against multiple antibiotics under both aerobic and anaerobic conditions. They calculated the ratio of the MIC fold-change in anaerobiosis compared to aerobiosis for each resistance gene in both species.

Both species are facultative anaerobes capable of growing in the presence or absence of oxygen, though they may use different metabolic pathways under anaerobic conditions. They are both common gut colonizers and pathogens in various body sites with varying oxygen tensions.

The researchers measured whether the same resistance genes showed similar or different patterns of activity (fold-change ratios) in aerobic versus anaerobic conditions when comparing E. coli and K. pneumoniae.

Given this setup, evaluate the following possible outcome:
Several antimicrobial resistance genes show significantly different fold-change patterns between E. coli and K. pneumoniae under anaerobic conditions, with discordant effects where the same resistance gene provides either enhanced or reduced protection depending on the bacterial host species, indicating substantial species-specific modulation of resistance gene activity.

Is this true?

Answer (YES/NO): NO